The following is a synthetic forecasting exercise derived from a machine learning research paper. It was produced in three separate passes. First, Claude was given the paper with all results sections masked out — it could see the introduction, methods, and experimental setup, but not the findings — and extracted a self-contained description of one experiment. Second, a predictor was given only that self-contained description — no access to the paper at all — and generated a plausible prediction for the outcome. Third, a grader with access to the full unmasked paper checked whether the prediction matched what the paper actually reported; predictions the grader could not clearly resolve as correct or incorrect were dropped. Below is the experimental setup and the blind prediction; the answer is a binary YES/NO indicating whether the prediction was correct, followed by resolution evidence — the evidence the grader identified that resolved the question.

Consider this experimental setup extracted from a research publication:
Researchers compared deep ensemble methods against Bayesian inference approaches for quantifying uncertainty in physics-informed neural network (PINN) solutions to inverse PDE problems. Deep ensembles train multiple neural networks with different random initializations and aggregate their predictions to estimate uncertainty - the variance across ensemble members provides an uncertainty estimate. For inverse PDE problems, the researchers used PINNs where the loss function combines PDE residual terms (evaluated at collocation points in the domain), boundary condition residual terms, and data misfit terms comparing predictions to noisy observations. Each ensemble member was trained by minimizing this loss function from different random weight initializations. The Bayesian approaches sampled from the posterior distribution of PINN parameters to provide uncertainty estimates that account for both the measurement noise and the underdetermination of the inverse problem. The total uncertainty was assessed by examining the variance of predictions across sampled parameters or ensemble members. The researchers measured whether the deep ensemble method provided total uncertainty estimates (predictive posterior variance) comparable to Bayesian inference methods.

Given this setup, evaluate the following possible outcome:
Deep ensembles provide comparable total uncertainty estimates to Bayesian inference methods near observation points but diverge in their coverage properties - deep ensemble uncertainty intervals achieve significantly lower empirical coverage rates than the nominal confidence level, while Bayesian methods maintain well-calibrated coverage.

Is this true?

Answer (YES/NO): NO